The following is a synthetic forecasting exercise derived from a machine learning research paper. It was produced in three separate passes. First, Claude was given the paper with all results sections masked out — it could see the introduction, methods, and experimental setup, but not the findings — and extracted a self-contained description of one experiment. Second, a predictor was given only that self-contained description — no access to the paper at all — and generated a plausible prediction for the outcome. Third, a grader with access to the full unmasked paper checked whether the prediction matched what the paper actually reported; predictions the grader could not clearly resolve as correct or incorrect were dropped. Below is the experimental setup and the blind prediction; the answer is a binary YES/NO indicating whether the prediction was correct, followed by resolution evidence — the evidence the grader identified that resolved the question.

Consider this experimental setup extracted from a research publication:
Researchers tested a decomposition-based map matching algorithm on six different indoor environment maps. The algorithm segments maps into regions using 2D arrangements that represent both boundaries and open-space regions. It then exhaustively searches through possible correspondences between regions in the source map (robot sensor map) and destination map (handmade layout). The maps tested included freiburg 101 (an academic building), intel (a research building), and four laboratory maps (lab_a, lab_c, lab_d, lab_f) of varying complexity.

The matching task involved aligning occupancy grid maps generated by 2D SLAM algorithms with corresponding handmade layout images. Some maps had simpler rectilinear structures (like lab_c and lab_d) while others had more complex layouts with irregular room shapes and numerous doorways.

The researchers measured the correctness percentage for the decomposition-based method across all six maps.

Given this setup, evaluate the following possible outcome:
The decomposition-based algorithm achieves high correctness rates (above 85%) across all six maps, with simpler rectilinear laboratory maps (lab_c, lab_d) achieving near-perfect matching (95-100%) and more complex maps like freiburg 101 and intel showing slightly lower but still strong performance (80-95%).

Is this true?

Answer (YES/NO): NO